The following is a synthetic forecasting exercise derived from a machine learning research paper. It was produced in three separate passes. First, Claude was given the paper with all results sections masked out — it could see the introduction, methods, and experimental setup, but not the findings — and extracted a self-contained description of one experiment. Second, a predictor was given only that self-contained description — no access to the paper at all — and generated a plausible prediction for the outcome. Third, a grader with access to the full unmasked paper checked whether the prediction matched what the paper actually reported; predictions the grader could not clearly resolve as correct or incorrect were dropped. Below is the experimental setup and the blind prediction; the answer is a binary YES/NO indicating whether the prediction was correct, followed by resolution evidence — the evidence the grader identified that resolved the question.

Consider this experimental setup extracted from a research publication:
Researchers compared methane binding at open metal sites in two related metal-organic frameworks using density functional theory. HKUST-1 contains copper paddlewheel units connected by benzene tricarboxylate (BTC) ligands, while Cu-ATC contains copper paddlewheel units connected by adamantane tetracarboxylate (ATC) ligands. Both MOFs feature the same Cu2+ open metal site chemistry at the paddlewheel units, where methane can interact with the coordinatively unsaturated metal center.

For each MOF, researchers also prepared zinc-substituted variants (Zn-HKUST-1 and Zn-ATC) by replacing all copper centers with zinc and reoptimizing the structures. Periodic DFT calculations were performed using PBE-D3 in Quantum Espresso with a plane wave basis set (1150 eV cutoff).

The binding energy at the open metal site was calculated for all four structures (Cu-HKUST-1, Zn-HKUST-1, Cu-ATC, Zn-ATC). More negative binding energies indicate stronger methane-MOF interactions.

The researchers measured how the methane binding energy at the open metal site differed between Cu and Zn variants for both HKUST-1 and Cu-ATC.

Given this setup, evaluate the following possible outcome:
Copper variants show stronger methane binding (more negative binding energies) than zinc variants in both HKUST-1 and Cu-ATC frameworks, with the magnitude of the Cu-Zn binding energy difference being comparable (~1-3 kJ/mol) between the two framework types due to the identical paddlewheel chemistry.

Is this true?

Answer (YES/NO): NO